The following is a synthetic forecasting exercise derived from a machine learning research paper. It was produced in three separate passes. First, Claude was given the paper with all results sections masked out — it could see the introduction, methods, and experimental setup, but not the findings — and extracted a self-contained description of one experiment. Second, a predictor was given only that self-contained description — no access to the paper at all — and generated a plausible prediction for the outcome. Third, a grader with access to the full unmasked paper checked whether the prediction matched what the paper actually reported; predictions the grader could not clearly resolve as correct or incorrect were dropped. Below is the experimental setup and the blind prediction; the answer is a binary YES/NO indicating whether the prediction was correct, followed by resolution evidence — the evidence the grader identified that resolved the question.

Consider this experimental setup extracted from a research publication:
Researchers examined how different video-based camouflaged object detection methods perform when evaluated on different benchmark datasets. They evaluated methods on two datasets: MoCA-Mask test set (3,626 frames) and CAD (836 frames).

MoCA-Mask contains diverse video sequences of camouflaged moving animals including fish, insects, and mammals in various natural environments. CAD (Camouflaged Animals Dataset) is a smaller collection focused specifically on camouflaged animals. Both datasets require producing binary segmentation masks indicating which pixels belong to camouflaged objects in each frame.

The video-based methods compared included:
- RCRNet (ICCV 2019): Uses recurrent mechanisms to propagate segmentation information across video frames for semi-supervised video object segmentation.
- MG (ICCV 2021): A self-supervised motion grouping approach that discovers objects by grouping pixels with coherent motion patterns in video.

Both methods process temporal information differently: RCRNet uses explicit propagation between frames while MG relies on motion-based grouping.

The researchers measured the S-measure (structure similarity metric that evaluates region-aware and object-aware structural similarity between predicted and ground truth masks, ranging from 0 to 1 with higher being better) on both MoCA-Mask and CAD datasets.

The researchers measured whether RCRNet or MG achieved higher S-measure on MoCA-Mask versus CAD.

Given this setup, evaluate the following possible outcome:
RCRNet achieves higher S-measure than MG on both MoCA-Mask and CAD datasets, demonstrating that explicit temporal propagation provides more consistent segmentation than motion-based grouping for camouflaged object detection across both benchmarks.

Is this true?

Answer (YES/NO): YES